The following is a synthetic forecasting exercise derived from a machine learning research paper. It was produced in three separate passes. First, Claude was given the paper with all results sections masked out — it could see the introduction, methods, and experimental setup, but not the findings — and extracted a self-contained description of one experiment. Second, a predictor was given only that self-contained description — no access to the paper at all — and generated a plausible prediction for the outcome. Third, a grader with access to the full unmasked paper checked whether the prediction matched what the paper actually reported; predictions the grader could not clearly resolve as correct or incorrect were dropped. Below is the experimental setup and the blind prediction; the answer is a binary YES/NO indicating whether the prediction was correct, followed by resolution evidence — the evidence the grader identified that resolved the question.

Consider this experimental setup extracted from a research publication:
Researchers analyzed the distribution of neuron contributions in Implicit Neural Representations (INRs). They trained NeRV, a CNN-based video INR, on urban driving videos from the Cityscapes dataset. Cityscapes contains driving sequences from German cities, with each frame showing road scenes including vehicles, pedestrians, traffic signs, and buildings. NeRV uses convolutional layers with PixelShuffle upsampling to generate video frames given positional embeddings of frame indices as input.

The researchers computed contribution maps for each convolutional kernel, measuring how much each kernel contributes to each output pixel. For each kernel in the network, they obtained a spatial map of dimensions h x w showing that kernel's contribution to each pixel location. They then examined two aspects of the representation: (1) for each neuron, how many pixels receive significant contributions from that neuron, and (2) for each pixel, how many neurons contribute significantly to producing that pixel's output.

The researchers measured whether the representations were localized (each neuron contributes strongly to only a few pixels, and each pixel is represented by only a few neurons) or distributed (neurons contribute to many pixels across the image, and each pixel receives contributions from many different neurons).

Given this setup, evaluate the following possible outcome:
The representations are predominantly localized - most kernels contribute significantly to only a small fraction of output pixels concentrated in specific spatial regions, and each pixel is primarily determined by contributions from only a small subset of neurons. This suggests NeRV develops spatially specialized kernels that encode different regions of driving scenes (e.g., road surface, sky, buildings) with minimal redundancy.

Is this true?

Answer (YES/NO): NO